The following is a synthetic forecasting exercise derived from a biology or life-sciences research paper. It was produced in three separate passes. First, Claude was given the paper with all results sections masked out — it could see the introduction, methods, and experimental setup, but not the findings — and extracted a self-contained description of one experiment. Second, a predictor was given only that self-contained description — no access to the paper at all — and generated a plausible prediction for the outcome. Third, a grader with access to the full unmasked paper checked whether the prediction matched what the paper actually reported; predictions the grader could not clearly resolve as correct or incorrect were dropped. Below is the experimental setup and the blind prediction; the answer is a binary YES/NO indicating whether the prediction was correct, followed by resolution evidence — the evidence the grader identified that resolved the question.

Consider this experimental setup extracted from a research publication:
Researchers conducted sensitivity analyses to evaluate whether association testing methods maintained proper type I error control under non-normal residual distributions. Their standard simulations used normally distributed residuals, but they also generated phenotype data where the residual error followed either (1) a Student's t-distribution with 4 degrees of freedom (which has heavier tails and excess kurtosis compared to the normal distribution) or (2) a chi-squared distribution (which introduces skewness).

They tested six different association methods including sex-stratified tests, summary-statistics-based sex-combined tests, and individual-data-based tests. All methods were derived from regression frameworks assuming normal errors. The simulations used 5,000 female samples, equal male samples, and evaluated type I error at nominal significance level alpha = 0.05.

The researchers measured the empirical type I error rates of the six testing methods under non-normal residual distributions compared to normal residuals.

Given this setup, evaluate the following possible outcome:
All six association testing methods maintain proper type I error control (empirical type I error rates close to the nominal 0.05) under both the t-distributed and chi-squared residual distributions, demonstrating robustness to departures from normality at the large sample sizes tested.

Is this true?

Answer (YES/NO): NO